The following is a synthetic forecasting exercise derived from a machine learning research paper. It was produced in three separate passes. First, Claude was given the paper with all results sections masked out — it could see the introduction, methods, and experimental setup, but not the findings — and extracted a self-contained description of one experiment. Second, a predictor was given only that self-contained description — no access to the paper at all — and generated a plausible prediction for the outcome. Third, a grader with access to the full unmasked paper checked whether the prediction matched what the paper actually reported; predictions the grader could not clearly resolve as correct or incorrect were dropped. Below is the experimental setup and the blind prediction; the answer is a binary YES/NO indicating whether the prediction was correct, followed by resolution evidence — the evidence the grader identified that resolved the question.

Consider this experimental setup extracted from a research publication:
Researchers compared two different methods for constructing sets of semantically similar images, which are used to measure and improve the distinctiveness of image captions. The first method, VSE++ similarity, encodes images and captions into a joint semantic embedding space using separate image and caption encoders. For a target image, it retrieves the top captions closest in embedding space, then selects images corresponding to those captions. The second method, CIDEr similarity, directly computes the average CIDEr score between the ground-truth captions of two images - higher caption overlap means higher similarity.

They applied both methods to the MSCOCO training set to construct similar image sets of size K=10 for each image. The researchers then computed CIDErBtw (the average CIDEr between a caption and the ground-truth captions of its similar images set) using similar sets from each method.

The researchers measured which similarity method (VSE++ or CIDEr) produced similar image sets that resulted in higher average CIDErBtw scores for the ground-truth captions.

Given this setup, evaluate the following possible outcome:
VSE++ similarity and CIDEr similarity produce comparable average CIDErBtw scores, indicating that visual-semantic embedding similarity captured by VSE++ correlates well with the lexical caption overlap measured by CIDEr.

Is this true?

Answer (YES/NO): NO